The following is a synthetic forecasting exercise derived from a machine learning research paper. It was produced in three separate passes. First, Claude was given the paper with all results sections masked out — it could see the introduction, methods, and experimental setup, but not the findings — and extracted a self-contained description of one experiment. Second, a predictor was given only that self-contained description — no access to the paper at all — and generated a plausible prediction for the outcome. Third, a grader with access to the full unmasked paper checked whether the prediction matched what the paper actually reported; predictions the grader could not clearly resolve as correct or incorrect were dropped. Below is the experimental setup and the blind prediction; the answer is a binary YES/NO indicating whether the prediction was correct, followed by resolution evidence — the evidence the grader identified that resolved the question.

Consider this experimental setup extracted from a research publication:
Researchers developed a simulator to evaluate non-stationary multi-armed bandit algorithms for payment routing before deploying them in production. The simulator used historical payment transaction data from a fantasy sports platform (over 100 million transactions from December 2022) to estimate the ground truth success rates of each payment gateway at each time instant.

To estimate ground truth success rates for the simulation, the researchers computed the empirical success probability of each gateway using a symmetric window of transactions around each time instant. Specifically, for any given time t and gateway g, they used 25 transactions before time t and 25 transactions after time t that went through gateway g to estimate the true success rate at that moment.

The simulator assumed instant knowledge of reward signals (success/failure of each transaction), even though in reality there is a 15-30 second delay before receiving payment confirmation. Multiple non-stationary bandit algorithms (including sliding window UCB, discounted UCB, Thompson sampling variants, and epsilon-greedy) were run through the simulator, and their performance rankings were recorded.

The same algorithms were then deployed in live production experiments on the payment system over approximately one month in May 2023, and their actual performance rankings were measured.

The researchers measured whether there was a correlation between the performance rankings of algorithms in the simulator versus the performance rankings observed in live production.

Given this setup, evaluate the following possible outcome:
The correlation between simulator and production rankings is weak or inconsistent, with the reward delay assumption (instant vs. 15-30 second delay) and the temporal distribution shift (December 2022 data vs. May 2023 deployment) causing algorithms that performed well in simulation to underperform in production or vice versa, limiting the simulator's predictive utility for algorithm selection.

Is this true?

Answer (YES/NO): NO